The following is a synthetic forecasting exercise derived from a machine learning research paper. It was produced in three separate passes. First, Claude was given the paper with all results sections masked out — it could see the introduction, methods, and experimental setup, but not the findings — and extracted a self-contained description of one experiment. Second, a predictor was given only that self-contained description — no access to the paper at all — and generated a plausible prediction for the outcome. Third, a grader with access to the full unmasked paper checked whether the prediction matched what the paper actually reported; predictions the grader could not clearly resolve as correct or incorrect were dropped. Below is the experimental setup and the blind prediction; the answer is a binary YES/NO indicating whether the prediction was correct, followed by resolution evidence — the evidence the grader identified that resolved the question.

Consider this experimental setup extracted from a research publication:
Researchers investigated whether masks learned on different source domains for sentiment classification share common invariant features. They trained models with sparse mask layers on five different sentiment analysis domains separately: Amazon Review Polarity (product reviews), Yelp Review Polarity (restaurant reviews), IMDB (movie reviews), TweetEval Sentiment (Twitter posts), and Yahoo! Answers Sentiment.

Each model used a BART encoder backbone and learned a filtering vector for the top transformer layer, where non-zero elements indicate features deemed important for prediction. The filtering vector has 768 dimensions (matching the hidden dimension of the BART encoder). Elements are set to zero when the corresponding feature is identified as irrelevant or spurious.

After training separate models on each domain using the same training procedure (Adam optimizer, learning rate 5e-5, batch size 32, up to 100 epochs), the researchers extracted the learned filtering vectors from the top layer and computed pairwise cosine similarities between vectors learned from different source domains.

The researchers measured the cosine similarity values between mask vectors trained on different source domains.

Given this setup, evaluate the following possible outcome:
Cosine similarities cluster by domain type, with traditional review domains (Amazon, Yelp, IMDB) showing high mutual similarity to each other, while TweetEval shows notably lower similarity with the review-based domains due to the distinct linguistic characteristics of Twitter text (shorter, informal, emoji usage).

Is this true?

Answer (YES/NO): NO